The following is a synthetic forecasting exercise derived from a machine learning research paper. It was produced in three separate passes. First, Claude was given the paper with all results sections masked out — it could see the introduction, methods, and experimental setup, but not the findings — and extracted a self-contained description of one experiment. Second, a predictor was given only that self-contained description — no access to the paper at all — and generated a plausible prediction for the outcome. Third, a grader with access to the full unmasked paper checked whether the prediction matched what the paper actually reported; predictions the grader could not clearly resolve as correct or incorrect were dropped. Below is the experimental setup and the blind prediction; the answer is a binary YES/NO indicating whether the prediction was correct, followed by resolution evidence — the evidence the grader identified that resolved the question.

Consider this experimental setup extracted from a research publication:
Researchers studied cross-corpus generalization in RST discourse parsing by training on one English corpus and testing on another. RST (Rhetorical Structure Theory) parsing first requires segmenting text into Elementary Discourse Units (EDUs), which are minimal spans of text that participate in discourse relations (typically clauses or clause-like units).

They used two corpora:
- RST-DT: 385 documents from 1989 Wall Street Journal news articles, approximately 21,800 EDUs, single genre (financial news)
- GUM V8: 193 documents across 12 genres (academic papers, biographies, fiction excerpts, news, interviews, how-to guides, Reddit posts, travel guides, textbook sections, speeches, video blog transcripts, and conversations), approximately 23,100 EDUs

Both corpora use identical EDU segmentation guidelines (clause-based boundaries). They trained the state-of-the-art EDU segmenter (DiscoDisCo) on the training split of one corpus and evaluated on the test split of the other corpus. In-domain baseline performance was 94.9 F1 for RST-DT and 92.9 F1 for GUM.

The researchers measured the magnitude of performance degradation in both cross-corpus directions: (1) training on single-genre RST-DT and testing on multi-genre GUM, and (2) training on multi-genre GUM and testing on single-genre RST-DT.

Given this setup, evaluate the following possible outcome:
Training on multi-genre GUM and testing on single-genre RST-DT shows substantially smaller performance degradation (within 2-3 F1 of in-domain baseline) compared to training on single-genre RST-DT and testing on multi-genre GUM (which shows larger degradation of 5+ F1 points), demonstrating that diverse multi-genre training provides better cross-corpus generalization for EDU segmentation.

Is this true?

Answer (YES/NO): YES